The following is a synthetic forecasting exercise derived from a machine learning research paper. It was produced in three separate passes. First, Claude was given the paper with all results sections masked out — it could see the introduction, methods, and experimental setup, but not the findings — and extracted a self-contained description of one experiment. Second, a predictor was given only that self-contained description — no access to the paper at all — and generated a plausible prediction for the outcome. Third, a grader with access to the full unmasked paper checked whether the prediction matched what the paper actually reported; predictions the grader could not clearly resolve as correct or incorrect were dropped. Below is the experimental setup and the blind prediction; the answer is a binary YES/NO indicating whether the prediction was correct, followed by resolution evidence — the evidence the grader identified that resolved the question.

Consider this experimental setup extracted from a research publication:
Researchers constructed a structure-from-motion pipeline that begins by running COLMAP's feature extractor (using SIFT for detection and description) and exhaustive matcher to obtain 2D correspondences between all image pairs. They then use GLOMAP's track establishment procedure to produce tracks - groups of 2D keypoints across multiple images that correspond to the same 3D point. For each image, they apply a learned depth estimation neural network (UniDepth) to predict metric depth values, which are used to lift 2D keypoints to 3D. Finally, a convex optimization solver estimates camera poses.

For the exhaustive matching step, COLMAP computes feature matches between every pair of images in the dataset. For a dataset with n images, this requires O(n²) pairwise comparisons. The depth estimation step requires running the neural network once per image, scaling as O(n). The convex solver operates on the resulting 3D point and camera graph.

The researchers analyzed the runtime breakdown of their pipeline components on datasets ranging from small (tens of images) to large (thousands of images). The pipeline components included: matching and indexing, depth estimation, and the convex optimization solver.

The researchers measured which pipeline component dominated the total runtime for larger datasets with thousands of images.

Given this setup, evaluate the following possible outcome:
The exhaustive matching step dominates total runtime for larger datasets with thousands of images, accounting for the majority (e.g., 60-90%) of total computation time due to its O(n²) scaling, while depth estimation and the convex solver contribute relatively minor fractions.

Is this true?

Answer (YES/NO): YES